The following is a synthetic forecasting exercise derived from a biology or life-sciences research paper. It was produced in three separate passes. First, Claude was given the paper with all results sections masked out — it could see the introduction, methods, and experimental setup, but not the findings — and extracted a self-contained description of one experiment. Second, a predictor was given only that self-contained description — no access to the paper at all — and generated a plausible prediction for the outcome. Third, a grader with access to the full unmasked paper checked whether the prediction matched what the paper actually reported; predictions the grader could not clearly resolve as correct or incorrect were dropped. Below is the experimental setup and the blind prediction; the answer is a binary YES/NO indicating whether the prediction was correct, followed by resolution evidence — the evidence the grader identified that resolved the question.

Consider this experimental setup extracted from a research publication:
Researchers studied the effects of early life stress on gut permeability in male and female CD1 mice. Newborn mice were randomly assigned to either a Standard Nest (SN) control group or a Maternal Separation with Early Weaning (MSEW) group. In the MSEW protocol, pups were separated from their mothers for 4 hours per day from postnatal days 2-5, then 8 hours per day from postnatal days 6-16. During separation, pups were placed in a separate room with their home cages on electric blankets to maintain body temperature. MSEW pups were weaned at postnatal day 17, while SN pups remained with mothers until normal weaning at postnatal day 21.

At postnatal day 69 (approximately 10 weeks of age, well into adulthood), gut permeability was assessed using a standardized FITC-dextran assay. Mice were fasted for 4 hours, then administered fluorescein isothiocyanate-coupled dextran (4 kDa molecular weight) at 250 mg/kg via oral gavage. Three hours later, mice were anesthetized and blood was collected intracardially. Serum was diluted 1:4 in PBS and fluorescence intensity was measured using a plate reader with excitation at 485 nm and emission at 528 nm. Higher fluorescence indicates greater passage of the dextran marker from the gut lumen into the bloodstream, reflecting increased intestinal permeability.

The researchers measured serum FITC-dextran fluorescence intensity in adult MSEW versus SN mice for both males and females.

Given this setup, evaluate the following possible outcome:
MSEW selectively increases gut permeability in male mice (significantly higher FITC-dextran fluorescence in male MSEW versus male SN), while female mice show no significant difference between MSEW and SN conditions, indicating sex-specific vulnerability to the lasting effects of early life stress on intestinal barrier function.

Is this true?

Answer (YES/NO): NO